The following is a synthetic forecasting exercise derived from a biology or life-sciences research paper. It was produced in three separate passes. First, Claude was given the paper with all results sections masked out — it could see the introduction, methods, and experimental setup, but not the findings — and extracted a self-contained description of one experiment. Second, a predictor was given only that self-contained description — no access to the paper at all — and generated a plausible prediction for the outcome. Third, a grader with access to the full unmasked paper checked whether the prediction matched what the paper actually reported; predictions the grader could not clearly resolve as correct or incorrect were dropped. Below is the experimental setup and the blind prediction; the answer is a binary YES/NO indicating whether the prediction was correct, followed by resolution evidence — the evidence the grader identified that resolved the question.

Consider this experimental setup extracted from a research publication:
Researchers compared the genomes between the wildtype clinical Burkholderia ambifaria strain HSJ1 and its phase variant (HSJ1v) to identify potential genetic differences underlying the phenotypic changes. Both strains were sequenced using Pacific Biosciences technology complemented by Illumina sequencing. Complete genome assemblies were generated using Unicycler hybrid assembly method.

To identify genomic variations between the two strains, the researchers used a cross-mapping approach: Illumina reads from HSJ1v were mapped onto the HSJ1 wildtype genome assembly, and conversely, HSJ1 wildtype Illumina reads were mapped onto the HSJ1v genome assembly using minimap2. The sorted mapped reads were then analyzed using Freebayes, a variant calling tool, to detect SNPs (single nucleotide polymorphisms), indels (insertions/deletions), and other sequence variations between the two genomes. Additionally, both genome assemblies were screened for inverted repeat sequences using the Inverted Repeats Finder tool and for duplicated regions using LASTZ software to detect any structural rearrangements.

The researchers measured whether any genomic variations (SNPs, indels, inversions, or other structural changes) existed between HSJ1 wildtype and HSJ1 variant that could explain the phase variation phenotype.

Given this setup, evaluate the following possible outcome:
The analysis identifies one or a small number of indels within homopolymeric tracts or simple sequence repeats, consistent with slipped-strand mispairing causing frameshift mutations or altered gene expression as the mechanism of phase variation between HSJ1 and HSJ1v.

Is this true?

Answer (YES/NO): NO